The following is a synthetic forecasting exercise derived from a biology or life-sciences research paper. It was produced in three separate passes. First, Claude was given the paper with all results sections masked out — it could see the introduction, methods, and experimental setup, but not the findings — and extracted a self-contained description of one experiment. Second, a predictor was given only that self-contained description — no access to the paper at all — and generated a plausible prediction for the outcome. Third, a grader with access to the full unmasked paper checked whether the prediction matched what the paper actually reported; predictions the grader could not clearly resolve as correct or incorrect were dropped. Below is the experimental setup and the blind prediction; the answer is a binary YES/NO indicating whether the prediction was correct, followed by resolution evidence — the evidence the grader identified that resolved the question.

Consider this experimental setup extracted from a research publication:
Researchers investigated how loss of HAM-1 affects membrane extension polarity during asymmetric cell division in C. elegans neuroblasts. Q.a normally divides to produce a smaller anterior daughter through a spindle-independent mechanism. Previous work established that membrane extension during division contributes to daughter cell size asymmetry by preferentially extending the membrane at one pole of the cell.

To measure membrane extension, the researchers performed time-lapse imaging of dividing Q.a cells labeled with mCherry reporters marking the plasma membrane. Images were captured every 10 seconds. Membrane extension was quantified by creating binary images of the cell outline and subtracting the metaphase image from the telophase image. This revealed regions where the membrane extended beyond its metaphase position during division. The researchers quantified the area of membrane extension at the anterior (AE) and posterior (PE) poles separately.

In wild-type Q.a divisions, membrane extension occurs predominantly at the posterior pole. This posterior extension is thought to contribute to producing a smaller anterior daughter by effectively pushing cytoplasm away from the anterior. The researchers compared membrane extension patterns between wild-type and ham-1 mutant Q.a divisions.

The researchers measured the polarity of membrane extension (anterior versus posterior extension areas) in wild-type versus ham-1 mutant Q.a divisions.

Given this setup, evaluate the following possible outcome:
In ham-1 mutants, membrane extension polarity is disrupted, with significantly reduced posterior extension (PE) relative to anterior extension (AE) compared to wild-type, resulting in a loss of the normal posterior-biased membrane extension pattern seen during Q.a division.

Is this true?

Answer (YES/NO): YES